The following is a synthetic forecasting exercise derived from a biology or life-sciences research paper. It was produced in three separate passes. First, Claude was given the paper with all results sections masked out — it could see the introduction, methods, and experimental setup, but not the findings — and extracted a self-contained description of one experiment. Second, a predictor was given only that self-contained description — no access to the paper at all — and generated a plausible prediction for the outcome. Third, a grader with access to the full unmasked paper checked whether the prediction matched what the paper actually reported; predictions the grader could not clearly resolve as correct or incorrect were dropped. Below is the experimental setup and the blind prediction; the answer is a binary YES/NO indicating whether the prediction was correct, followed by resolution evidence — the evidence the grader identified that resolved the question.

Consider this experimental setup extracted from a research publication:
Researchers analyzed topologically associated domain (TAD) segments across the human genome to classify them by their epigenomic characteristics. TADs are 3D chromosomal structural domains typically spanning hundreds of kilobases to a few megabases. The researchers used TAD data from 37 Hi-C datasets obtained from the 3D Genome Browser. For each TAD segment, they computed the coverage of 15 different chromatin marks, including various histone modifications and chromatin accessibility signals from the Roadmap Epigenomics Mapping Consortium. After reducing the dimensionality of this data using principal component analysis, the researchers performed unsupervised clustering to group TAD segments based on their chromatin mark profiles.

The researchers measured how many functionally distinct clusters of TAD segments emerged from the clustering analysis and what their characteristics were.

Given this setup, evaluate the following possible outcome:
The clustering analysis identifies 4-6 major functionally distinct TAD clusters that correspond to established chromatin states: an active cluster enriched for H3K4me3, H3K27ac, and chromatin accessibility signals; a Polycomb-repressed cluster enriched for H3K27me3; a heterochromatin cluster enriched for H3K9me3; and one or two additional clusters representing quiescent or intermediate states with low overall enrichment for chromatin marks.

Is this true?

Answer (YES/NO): NO